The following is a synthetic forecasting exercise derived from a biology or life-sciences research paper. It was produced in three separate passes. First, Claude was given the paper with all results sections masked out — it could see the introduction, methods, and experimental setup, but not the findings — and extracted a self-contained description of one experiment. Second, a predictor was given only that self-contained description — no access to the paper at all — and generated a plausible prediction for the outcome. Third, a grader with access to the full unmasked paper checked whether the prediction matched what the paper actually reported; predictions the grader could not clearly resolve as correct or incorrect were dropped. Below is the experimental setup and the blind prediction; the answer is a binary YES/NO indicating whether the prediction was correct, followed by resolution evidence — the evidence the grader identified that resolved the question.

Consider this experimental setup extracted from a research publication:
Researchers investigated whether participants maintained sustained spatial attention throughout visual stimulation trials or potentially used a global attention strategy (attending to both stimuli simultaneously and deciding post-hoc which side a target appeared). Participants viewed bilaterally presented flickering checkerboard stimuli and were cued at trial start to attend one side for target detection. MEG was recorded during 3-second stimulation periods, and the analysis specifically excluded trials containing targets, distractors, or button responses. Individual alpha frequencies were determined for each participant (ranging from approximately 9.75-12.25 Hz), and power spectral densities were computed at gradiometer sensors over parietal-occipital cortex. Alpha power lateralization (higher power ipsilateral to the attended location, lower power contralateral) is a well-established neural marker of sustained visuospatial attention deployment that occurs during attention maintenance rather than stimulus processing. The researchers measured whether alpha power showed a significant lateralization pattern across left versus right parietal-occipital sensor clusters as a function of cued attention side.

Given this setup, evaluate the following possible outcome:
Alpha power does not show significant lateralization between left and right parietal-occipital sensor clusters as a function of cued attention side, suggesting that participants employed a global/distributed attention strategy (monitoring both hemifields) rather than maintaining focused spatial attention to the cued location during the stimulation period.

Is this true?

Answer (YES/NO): NO